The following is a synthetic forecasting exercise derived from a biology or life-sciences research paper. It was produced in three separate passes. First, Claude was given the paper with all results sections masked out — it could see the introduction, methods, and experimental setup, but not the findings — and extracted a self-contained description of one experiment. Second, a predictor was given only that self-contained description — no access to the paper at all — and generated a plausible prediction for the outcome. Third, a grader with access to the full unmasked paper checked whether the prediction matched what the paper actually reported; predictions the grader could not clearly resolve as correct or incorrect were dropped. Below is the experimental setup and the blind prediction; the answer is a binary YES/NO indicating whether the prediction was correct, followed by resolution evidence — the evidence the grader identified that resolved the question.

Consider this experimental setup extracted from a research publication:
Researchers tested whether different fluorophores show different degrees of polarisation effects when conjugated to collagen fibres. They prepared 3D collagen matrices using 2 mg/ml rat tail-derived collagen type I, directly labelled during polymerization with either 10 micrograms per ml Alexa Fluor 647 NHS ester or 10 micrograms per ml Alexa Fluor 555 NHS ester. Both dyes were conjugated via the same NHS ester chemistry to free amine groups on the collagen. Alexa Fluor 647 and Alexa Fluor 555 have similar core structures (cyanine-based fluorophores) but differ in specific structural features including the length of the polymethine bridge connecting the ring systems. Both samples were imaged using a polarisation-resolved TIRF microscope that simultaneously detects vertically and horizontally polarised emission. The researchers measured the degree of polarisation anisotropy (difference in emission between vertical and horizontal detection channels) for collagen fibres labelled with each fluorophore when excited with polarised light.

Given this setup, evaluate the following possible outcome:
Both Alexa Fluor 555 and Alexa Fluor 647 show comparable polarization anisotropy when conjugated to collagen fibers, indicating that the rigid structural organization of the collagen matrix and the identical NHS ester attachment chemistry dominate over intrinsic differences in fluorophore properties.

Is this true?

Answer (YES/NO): NO